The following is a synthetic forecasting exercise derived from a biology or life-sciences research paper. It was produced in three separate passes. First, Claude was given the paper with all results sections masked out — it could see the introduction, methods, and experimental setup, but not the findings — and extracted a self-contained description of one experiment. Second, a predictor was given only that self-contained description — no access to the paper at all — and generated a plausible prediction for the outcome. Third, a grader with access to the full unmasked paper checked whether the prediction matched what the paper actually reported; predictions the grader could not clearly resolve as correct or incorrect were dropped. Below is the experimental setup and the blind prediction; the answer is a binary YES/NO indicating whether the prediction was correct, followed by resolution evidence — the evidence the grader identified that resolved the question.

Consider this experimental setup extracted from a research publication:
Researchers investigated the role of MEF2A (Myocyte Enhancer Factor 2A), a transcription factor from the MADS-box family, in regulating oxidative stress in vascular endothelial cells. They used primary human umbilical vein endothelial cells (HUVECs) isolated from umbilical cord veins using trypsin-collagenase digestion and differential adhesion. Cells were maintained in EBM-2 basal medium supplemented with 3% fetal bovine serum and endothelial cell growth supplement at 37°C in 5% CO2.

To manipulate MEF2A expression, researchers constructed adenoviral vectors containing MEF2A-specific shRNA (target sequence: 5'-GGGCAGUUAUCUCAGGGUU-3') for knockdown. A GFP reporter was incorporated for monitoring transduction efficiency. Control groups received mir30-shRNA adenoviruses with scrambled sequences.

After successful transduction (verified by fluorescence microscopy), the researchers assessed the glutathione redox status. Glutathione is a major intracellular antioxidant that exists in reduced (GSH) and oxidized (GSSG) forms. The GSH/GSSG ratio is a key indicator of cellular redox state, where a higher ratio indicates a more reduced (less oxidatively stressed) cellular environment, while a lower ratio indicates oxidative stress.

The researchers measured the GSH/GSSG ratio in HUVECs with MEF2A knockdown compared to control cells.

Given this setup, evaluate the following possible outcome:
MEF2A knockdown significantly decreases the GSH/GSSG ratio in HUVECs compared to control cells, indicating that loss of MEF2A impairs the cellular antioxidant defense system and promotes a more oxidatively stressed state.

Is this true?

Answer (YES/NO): YES